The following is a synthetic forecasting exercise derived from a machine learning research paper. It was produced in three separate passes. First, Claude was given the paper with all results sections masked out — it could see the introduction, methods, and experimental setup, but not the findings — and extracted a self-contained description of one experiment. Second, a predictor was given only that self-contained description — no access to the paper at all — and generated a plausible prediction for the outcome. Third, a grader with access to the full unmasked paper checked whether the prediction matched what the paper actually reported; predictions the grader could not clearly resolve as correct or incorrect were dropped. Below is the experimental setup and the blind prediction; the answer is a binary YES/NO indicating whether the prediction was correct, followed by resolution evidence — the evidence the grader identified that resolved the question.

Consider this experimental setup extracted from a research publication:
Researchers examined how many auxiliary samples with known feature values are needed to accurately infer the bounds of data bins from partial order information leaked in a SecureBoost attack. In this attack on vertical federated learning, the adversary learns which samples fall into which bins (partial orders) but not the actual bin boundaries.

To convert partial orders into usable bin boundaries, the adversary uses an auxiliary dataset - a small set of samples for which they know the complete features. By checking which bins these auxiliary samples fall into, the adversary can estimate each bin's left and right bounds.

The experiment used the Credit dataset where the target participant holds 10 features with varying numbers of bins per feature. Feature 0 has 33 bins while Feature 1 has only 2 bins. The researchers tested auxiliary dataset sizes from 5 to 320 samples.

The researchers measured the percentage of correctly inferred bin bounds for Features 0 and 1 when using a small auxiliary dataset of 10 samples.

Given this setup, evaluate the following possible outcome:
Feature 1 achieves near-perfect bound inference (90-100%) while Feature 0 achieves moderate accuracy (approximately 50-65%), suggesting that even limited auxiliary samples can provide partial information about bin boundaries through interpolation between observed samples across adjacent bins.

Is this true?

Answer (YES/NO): NO